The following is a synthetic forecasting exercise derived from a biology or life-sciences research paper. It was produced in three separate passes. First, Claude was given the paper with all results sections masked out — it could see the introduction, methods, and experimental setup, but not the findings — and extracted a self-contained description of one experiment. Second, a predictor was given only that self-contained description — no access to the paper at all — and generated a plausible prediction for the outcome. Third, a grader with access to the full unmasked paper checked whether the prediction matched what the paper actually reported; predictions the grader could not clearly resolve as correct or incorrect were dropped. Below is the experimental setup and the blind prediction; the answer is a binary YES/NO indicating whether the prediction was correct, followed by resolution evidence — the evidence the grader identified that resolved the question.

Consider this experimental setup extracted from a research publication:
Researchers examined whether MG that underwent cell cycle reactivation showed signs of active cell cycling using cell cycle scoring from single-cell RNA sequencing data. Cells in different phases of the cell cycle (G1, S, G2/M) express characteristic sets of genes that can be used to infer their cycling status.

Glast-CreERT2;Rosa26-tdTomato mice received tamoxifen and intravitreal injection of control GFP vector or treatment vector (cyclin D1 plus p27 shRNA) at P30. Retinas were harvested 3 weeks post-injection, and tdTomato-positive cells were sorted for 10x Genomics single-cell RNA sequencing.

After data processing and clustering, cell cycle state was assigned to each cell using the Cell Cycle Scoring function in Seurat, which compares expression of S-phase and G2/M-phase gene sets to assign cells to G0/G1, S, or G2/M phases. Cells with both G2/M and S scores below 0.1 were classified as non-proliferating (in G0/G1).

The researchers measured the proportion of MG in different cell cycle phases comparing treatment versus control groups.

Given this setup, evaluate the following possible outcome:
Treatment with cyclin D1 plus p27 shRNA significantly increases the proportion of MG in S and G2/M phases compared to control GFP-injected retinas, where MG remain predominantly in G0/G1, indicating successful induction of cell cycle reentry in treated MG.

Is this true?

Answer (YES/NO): YES